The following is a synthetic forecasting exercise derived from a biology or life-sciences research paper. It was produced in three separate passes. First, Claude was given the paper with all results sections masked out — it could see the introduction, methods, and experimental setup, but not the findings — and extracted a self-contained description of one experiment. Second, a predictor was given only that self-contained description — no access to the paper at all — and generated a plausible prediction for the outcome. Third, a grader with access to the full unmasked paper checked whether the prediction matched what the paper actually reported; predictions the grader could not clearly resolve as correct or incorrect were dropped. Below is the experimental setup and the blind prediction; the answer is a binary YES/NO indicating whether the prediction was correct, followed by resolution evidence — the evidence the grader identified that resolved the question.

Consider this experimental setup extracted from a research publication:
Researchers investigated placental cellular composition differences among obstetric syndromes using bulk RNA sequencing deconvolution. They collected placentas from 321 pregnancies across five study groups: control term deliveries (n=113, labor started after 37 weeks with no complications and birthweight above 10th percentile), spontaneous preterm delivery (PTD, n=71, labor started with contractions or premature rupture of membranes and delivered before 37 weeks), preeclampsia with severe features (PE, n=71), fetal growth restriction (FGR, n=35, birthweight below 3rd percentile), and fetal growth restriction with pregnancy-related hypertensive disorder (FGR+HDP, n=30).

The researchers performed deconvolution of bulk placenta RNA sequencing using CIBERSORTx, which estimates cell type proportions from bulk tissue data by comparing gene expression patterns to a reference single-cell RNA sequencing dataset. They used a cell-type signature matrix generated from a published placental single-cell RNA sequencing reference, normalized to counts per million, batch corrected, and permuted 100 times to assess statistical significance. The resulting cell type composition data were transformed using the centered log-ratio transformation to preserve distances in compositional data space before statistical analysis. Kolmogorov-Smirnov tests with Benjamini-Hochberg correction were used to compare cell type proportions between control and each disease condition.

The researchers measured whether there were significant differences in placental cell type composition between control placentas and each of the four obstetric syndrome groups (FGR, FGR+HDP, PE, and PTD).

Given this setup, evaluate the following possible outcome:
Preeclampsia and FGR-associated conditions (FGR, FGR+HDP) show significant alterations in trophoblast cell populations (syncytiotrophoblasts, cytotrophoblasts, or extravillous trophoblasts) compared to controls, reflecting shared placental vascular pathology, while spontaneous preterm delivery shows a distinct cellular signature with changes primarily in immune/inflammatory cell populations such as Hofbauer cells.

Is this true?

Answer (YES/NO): NO